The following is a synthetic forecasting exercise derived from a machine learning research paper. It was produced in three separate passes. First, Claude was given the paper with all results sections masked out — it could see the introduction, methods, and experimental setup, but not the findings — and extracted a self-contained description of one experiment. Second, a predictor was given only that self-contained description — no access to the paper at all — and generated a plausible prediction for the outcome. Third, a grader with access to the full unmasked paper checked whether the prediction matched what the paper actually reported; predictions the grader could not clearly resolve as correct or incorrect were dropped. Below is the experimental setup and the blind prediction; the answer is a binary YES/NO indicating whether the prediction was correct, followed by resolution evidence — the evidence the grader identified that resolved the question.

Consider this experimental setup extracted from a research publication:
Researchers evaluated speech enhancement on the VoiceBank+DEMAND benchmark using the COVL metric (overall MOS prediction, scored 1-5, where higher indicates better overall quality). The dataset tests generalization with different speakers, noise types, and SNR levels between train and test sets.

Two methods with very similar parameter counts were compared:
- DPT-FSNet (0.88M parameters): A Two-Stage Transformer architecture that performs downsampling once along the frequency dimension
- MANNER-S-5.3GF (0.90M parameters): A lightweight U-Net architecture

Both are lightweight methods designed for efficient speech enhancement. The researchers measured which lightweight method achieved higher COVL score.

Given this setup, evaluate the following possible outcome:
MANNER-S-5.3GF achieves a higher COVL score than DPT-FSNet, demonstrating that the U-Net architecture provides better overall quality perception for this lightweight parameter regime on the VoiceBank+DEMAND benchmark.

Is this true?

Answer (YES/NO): NO